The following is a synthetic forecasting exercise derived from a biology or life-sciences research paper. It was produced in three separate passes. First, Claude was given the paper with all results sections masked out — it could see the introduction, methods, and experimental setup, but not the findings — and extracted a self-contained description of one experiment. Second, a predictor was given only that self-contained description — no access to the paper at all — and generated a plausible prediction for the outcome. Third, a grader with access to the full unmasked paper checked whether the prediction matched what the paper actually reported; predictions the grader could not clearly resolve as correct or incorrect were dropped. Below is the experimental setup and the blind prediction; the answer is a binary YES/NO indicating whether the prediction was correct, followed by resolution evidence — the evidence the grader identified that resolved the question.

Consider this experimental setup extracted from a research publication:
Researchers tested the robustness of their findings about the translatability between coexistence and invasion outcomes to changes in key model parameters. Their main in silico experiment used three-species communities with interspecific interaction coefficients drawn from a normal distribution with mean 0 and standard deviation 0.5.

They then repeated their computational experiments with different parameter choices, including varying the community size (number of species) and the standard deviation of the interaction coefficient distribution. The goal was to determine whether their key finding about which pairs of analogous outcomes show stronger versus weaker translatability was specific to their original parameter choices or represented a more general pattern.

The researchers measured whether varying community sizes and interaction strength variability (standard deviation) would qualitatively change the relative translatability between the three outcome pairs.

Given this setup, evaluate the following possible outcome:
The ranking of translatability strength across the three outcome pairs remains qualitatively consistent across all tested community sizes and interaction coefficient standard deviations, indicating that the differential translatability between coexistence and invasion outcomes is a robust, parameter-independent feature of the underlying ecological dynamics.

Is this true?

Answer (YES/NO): YES